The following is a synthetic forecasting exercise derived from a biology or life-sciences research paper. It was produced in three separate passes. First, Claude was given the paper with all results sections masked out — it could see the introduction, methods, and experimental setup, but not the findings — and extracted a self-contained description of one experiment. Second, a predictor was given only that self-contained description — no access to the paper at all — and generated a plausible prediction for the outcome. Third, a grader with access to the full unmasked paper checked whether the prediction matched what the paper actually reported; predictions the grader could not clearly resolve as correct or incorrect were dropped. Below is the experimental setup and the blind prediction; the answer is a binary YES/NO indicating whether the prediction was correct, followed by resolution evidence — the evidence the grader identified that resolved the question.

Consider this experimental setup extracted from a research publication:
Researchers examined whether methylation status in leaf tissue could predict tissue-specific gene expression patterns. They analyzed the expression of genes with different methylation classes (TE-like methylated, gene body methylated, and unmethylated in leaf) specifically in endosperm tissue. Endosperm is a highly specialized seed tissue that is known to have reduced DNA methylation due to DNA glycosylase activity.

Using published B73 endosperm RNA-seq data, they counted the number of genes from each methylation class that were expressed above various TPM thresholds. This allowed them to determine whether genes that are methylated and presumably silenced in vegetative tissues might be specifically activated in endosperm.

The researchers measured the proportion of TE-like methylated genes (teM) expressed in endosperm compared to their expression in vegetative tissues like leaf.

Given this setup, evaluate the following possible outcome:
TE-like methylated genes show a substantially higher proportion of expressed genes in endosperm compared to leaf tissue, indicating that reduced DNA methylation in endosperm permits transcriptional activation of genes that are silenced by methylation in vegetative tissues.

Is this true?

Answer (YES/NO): NO